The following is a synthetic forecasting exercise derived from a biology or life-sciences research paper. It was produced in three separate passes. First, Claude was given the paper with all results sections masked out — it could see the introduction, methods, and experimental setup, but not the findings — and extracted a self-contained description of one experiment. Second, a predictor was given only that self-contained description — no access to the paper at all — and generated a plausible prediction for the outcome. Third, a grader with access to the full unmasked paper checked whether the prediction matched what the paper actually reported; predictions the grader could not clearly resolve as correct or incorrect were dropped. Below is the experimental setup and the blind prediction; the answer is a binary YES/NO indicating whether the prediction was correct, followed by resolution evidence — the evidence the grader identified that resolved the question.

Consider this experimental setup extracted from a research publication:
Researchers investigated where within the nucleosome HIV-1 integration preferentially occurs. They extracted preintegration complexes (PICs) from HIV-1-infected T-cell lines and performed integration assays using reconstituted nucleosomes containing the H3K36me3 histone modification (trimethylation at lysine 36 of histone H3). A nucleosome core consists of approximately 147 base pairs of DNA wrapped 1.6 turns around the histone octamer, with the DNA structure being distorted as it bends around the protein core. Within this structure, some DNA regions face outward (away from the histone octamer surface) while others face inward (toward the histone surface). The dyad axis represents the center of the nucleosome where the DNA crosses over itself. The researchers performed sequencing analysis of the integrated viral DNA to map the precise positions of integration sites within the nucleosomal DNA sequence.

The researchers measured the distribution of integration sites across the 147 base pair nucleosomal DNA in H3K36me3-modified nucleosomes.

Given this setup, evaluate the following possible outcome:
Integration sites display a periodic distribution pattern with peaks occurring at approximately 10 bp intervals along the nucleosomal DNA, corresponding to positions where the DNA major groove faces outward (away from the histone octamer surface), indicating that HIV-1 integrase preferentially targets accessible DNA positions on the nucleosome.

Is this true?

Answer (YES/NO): NO